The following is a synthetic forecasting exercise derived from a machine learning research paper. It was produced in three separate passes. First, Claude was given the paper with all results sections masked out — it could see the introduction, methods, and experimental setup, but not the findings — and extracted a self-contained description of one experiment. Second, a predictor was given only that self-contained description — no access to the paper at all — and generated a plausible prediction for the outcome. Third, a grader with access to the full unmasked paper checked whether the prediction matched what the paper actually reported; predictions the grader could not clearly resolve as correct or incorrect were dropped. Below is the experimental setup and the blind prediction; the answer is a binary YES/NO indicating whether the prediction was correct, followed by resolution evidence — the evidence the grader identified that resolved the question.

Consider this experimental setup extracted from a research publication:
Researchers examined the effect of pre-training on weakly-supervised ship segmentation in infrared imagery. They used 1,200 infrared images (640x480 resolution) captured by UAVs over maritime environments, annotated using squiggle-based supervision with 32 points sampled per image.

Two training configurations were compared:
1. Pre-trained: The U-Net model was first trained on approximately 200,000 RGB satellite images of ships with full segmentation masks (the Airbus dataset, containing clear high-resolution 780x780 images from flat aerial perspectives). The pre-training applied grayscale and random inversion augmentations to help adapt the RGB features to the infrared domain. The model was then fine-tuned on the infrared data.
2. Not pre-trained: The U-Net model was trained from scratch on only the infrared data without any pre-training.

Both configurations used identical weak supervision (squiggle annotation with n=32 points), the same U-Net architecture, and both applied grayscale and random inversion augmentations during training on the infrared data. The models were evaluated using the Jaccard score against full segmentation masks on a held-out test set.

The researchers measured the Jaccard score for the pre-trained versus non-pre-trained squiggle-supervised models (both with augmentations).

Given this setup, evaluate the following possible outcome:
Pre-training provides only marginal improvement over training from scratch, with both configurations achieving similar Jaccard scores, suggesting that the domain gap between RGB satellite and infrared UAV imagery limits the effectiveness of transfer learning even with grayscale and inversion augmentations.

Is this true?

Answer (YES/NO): YES